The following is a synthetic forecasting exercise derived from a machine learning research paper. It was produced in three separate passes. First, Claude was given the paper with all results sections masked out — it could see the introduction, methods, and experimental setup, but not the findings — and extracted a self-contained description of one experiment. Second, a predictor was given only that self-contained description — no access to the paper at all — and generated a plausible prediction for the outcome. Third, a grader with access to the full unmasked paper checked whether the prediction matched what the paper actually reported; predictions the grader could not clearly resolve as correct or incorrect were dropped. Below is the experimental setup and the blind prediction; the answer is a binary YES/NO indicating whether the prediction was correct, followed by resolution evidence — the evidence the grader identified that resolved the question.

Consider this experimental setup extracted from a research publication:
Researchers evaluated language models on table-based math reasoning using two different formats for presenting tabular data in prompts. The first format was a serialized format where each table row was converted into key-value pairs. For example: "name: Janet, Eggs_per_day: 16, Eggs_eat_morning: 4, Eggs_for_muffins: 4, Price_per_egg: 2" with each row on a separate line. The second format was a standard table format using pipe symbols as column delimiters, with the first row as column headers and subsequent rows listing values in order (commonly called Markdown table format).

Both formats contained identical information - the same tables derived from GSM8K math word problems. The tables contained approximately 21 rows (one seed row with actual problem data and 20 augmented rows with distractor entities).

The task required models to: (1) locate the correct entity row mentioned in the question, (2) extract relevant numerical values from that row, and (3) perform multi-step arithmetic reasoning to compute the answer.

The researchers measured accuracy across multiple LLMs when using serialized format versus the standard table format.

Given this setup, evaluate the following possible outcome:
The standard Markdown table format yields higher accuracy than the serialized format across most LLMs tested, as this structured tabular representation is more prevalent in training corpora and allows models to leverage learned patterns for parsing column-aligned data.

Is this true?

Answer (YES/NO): NO